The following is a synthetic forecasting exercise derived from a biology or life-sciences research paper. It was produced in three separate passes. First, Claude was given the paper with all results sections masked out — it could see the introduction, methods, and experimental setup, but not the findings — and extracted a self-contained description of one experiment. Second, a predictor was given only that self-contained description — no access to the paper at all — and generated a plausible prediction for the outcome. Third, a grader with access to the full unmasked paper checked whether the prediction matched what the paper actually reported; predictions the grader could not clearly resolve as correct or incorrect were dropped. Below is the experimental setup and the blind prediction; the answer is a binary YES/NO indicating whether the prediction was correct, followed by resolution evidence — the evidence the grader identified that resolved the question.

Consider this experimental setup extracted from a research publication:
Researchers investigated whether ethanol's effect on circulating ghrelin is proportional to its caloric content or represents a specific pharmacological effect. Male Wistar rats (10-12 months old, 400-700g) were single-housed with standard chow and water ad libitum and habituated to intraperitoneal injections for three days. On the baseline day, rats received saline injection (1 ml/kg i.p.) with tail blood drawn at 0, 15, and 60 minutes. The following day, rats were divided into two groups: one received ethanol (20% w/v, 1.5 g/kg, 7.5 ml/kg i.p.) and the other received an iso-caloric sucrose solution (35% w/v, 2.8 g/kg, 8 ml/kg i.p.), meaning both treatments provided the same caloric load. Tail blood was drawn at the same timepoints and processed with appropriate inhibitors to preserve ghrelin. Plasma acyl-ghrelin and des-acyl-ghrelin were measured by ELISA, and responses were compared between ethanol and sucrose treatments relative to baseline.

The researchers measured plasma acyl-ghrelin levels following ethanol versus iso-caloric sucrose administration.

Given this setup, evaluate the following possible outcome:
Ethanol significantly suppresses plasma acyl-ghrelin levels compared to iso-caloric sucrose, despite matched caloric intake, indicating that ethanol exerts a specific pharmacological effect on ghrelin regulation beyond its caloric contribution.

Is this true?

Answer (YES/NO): YES